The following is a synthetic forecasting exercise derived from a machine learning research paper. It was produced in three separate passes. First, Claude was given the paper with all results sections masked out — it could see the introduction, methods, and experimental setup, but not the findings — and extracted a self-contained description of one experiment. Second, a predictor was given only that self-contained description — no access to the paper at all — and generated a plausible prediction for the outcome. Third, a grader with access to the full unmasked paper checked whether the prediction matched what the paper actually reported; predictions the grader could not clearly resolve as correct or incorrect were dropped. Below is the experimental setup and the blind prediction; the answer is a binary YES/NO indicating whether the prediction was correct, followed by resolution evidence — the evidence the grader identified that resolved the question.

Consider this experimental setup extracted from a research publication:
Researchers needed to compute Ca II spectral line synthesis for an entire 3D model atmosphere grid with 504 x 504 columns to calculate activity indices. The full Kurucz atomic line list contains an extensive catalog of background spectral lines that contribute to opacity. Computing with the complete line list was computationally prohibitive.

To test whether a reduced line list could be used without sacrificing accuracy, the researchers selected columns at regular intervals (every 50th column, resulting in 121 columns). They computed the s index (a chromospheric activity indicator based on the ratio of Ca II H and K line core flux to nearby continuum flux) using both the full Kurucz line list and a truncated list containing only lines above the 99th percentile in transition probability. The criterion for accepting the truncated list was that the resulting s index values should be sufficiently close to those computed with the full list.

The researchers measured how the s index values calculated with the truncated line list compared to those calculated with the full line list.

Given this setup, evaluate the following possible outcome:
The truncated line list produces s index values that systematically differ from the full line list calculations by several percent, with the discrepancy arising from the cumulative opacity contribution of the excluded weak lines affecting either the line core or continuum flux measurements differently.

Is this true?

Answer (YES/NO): NO